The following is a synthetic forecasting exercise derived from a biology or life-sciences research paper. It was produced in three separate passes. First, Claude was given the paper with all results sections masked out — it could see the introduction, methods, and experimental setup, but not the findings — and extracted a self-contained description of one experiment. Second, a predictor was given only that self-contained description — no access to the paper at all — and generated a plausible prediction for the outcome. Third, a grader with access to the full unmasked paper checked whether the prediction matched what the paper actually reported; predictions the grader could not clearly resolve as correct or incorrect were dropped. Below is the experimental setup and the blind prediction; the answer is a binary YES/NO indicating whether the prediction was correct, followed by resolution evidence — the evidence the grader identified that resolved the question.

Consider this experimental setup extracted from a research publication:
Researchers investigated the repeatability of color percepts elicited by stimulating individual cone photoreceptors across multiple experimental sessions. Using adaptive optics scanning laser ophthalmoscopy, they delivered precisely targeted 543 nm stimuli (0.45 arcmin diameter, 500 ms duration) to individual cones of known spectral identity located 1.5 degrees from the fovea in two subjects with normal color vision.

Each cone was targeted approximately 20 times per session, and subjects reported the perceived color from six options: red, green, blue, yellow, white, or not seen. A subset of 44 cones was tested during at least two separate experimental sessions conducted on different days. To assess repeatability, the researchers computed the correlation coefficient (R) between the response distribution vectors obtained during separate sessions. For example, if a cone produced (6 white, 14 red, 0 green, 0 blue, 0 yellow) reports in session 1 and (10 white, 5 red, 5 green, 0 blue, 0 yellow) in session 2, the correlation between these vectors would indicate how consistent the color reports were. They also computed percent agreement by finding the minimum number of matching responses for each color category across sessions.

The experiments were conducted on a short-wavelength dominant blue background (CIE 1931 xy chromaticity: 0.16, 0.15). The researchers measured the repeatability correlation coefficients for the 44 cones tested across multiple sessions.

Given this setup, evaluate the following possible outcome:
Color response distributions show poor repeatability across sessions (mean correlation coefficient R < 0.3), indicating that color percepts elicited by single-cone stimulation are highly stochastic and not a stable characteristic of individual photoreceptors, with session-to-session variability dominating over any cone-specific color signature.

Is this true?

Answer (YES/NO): NO